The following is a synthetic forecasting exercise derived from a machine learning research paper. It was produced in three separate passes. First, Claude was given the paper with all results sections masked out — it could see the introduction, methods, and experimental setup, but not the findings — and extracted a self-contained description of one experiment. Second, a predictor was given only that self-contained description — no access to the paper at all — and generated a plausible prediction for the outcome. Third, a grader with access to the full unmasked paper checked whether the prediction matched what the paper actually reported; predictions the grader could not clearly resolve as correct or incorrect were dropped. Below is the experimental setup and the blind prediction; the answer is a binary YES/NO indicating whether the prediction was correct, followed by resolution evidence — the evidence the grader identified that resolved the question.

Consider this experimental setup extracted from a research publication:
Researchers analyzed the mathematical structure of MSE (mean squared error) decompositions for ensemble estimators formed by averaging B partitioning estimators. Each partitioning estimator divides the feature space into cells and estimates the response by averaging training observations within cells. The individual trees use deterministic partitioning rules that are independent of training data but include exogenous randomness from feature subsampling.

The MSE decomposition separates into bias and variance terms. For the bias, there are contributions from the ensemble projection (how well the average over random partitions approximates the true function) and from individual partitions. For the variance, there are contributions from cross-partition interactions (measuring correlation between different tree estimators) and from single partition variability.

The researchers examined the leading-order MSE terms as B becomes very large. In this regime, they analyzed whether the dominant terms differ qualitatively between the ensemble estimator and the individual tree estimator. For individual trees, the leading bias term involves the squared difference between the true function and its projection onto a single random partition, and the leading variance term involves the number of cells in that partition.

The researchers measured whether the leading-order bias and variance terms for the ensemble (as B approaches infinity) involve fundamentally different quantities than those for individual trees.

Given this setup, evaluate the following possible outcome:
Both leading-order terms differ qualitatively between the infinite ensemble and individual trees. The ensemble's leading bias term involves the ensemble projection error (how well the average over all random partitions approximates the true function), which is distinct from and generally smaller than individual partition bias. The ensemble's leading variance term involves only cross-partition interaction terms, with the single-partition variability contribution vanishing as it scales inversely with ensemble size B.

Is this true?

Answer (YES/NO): YES